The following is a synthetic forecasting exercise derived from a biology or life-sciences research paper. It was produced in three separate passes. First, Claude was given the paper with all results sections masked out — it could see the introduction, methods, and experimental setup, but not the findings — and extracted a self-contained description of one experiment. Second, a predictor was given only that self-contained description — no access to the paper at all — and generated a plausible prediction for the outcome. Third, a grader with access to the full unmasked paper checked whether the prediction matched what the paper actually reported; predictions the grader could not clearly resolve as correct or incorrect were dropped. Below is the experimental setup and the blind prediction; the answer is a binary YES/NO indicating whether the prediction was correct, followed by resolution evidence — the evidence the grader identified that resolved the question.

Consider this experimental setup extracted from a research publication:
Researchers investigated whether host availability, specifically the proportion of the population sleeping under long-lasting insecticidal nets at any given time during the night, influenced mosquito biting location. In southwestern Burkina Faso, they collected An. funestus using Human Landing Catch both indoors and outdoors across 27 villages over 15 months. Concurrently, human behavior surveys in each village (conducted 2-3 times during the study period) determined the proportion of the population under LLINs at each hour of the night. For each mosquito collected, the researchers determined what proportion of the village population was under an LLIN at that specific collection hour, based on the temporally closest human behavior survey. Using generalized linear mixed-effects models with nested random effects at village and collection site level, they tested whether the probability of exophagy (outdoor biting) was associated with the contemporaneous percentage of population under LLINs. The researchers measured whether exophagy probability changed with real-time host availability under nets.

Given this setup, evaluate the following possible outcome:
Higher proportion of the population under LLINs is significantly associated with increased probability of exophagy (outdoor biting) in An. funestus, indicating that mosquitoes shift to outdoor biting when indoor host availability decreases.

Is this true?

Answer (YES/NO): YES